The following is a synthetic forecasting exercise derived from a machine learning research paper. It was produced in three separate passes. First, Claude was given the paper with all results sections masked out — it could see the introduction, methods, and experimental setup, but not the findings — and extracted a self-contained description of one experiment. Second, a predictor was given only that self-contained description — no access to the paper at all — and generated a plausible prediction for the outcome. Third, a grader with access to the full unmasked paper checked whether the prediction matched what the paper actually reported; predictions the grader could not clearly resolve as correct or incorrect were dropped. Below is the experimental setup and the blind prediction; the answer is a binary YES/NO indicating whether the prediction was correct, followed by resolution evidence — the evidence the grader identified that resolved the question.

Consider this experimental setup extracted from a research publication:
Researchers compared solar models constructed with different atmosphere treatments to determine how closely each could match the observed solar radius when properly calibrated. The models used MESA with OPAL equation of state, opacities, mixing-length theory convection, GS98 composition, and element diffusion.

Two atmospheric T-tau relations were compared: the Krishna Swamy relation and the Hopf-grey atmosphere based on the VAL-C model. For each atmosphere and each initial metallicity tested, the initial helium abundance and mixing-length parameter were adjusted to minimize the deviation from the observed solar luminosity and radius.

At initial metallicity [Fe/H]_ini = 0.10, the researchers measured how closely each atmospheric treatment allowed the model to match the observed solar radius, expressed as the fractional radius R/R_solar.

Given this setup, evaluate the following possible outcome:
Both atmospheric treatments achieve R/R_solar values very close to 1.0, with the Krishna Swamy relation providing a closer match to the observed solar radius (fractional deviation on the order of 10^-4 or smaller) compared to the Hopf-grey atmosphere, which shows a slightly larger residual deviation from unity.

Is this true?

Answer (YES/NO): YES